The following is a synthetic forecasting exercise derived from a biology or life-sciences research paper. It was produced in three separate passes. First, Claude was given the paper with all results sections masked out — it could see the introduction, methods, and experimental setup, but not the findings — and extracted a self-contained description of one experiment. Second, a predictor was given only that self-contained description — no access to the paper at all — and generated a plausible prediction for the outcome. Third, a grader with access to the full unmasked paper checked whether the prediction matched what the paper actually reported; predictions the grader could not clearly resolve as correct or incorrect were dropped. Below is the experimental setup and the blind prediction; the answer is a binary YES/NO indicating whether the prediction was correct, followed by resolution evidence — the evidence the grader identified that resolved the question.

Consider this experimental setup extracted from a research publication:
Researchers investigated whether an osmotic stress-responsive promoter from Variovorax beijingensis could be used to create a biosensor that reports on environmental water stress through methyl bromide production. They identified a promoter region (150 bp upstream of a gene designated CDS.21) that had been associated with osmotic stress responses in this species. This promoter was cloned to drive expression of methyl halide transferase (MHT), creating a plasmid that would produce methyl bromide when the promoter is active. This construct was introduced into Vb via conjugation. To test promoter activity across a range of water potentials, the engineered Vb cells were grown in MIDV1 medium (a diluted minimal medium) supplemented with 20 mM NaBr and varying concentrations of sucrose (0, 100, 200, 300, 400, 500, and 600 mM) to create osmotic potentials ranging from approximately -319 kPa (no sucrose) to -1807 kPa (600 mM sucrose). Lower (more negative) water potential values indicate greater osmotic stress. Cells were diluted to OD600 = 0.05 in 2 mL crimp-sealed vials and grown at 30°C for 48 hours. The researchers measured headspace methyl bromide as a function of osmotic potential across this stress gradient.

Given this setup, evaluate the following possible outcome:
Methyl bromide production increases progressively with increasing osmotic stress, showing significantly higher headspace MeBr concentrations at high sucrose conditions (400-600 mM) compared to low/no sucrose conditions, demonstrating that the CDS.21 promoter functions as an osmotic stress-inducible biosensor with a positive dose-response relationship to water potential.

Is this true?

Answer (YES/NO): NO